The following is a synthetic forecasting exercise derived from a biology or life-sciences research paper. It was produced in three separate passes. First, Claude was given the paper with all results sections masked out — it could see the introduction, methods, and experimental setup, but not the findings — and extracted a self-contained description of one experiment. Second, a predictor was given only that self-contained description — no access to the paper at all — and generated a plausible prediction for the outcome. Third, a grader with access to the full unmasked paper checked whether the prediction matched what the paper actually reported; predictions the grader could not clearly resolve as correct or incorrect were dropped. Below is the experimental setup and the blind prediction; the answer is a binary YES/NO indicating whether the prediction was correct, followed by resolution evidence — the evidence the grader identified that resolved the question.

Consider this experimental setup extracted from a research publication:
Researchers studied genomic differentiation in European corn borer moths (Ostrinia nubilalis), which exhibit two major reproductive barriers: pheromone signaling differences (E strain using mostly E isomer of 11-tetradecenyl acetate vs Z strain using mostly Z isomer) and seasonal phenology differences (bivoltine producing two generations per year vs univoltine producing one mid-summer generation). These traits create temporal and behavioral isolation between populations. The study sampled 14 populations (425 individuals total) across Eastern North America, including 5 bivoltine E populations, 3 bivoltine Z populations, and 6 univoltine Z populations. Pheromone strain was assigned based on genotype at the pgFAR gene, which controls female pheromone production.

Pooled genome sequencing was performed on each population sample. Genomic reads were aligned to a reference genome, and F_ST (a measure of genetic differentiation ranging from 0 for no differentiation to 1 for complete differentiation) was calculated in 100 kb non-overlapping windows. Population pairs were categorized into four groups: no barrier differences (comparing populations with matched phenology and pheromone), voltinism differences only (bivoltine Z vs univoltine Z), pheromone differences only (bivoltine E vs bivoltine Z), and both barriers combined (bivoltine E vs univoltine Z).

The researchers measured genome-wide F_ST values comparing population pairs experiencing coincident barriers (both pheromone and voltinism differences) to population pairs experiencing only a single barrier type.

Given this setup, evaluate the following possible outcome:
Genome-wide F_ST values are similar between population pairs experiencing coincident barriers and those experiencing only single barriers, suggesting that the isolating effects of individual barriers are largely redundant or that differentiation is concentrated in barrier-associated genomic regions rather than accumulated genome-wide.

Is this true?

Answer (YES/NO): YES